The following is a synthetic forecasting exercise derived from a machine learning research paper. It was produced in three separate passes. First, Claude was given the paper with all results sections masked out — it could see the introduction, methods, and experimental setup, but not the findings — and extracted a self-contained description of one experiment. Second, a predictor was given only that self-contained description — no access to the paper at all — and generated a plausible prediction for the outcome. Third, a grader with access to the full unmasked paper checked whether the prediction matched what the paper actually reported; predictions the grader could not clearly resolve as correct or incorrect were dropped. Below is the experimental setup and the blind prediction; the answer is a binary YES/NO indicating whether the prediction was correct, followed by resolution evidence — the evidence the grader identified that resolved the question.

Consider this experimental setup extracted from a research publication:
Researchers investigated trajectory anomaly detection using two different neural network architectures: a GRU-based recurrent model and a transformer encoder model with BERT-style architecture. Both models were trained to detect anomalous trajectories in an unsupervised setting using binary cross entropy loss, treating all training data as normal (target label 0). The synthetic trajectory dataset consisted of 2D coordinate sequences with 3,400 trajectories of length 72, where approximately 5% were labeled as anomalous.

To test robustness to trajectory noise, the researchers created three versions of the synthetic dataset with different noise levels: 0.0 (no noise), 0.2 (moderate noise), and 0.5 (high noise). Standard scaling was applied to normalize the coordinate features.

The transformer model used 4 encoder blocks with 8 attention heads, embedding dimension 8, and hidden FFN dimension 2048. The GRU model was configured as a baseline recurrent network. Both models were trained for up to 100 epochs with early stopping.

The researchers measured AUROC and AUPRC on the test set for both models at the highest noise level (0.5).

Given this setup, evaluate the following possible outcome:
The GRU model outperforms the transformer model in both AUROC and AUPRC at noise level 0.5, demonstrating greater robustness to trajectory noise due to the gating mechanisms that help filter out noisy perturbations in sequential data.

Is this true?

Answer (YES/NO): NO